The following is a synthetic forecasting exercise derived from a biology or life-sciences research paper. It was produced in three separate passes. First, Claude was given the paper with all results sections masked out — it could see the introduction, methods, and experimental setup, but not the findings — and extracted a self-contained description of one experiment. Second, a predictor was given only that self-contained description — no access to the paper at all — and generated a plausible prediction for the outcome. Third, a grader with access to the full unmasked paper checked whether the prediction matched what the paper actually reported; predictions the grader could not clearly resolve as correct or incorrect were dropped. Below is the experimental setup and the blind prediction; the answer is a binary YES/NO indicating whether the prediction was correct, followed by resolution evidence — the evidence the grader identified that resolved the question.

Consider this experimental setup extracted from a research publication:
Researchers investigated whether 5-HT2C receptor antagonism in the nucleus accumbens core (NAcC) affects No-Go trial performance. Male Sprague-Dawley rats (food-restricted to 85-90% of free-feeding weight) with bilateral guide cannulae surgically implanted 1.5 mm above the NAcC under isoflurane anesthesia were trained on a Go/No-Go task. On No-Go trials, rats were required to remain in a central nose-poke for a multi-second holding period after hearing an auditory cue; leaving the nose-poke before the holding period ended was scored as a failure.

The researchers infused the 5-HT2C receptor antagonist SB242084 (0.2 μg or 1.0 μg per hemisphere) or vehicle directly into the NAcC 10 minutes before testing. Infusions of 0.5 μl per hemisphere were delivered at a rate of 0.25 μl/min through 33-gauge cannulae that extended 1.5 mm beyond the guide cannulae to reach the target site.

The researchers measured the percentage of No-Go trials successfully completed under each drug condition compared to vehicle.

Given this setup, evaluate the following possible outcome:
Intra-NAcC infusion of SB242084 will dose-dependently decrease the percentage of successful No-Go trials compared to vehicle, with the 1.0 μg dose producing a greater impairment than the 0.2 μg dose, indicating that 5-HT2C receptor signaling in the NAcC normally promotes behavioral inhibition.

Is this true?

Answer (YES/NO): NO